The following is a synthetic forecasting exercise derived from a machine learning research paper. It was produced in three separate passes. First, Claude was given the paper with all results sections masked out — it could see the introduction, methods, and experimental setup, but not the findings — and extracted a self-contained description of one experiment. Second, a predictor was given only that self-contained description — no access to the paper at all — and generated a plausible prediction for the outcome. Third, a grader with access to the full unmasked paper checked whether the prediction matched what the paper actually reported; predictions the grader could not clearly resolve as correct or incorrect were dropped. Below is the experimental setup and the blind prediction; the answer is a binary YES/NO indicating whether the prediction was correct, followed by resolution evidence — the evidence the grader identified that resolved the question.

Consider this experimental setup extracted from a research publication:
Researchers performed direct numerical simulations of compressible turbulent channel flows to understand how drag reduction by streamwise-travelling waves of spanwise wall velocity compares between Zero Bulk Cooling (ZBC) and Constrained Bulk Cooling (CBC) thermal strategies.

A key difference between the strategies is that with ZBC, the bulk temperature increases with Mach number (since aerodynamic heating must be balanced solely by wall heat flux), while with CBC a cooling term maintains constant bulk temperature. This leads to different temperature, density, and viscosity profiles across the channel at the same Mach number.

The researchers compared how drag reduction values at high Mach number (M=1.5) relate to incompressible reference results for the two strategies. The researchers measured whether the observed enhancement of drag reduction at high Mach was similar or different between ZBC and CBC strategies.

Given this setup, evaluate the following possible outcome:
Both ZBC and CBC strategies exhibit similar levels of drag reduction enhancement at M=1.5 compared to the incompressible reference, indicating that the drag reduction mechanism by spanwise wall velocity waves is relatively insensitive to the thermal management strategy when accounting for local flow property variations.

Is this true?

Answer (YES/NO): NO